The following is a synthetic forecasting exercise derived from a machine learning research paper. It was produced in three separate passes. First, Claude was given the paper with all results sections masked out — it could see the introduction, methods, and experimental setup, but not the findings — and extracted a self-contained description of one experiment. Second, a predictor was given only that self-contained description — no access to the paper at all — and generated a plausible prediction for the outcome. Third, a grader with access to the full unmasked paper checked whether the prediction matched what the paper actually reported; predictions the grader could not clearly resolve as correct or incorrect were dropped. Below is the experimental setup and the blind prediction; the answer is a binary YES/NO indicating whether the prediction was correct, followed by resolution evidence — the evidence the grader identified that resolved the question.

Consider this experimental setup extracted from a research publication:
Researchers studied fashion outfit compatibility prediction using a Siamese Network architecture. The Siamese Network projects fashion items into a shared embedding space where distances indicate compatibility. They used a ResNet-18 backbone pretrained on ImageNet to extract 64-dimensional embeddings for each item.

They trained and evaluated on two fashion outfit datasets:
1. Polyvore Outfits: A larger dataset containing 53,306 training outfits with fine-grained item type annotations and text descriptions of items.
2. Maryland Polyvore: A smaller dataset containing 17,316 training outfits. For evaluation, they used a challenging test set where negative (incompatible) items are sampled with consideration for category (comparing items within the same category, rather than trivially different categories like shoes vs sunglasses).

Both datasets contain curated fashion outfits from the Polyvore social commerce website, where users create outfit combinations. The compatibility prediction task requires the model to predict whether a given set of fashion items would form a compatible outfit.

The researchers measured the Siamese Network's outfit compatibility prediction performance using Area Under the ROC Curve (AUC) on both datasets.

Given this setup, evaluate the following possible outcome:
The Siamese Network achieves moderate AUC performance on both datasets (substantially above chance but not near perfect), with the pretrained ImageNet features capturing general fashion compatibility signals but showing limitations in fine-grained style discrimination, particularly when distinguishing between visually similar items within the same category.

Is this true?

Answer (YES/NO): NO